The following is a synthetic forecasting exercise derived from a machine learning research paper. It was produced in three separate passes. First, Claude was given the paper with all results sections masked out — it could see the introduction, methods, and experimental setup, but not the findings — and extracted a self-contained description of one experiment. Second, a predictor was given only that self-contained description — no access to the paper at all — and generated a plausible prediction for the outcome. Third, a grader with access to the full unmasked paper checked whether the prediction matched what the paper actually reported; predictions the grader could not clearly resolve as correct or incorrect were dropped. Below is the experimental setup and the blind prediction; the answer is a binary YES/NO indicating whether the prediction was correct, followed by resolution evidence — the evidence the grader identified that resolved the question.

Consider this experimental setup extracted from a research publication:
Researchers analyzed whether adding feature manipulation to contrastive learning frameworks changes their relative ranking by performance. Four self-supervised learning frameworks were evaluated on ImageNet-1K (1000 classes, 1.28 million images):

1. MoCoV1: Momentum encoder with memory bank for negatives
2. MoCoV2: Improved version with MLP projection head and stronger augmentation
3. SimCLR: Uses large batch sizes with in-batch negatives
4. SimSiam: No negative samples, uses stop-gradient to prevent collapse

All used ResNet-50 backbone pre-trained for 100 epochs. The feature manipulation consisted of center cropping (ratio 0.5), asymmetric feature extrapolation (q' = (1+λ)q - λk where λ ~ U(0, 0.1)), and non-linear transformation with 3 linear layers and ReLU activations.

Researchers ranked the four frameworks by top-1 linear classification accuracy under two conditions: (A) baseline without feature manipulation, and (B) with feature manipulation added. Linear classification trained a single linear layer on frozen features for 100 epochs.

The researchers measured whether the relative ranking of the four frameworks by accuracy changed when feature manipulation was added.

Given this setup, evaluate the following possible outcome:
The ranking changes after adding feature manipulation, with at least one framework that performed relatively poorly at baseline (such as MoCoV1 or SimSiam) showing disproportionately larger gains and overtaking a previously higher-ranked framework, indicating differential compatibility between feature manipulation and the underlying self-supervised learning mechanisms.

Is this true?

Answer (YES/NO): NO